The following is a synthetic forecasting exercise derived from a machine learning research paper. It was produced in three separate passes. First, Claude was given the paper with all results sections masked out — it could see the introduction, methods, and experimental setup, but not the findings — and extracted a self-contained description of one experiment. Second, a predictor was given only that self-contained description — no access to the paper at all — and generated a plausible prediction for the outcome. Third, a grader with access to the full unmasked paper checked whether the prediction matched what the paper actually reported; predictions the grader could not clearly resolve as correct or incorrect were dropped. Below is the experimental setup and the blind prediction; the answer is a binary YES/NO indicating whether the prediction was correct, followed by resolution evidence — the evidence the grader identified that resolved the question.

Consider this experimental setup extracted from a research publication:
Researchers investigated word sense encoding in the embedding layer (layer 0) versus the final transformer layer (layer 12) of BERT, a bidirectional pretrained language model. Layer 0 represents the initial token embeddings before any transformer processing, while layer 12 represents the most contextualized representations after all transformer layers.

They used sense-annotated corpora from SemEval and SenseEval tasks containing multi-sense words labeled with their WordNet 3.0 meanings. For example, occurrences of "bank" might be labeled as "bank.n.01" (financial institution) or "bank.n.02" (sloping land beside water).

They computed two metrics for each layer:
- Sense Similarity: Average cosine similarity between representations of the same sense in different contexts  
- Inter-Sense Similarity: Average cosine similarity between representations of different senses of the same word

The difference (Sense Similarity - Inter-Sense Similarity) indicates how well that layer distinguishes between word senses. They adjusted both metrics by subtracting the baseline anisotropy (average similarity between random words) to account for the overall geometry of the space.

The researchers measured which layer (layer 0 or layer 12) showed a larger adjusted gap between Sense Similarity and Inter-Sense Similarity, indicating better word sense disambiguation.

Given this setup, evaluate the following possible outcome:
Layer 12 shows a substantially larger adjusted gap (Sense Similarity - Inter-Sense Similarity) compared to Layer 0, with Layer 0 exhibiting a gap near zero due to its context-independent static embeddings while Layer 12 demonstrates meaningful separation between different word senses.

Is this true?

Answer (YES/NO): NO